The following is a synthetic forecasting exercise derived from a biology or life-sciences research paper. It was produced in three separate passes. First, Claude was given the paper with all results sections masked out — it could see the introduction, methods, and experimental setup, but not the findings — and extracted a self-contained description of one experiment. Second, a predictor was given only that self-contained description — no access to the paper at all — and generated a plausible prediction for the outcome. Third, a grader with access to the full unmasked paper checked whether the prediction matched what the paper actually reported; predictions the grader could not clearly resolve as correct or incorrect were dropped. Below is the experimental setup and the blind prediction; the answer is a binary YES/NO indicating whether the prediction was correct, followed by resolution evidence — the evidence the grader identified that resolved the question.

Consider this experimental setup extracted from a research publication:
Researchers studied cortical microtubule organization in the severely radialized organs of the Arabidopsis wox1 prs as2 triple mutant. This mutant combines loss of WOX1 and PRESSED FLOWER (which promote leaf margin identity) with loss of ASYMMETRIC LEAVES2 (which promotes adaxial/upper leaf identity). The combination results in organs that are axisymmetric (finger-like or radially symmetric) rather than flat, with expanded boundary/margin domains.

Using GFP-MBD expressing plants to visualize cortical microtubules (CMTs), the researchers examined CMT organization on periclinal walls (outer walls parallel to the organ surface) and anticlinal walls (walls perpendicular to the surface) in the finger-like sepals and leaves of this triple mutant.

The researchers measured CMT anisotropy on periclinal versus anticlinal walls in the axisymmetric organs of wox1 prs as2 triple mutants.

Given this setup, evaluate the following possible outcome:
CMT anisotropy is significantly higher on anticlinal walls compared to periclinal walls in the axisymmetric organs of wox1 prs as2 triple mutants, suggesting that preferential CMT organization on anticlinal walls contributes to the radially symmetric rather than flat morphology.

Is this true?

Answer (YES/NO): NO